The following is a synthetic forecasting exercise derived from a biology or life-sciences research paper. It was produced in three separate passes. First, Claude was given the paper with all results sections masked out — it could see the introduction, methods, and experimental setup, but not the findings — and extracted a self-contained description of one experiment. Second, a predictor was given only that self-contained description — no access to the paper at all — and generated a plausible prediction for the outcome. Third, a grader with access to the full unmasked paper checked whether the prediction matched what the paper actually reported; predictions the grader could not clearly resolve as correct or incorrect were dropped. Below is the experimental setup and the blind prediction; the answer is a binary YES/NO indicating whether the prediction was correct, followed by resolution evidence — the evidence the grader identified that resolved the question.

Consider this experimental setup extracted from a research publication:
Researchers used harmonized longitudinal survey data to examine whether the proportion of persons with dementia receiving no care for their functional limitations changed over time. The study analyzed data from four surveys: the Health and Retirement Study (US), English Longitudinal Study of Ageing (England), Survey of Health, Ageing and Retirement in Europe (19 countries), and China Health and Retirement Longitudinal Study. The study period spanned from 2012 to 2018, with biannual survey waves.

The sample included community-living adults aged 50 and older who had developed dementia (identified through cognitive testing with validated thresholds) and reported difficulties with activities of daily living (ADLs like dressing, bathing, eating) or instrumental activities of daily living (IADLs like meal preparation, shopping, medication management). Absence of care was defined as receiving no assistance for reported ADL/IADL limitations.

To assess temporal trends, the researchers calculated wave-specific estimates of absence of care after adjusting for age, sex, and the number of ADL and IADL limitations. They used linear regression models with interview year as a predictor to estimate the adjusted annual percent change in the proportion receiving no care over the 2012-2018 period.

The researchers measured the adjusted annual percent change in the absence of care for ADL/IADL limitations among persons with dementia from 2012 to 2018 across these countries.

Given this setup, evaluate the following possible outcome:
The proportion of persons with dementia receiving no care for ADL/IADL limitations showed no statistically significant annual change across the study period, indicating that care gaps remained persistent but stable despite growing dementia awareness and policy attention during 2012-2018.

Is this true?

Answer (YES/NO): YES